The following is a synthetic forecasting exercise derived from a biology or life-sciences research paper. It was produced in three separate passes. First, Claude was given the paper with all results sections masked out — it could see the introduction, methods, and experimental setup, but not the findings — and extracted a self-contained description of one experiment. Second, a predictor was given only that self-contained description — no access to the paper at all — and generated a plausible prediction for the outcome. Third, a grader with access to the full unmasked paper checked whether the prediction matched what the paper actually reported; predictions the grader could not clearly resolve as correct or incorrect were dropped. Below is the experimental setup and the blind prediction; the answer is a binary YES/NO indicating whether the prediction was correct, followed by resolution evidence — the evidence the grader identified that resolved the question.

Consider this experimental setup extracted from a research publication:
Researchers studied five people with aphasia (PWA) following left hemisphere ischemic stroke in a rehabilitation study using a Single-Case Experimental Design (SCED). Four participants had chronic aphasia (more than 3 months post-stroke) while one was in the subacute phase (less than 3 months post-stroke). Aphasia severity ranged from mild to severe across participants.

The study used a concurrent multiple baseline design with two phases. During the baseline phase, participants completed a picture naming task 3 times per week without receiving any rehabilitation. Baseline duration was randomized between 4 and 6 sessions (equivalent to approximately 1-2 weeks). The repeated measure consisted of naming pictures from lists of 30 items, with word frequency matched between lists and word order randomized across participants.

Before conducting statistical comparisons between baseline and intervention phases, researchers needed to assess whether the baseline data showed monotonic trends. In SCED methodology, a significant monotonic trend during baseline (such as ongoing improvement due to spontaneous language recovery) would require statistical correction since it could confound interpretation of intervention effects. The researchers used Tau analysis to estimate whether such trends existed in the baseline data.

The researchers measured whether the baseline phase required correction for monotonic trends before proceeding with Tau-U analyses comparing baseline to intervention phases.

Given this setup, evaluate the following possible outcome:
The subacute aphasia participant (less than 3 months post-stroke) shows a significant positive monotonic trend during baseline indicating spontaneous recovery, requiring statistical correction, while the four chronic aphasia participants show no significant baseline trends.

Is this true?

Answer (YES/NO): NO